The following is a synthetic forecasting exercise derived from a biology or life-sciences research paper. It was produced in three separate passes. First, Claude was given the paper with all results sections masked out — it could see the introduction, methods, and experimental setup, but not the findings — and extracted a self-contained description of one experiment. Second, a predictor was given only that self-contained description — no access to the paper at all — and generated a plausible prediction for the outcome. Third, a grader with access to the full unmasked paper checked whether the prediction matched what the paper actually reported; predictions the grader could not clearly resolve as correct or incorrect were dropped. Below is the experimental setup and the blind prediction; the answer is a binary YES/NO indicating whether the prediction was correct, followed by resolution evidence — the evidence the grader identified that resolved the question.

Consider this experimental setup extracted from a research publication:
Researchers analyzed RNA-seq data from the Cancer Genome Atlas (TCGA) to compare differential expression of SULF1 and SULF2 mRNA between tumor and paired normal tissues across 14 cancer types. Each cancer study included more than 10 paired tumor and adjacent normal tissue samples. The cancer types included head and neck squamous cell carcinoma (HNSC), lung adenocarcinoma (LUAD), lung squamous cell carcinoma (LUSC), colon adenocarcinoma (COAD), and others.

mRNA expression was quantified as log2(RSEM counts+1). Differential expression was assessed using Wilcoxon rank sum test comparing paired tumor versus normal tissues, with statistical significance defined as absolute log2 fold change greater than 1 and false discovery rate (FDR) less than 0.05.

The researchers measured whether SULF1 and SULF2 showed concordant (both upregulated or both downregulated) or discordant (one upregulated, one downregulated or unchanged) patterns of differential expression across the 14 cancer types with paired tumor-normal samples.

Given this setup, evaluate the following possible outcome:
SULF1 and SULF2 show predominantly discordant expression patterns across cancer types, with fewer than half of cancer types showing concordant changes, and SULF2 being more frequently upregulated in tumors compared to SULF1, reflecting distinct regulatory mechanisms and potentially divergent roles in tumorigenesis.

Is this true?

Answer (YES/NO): NO